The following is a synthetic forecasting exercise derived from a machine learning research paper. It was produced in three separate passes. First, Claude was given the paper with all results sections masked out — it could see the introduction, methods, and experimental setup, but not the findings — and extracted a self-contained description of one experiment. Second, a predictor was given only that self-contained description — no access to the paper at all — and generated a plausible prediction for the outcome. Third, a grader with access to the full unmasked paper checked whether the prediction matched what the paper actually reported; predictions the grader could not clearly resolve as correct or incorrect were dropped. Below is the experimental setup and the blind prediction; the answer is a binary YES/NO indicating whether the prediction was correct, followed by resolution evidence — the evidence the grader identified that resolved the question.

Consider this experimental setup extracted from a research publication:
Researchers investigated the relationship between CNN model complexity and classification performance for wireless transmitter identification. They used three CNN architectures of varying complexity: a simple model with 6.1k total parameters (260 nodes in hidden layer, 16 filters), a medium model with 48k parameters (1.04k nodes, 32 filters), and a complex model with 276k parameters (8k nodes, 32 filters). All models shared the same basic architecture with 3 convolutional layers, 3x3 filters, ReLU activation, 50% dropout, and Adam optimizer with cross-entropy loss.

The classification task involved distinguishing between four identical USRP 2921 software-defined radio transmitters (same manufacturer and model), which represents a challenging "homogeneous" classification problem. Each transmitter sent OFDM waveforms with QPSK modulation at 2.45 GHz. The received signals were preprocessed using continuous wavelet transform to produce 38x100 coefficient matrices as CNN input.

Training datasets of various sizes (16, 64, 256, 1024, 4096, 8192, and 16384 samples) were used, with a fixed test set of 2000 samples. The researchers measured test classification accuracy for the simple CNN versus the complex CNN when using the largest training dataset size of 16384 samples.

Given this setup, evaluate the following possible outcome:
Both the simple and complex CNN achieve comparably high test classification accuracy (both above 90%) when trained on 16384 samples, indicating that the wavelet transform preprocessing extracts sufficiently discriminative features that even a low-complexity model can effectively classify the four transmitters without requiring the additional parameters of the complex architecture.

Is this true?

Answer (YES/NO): NO